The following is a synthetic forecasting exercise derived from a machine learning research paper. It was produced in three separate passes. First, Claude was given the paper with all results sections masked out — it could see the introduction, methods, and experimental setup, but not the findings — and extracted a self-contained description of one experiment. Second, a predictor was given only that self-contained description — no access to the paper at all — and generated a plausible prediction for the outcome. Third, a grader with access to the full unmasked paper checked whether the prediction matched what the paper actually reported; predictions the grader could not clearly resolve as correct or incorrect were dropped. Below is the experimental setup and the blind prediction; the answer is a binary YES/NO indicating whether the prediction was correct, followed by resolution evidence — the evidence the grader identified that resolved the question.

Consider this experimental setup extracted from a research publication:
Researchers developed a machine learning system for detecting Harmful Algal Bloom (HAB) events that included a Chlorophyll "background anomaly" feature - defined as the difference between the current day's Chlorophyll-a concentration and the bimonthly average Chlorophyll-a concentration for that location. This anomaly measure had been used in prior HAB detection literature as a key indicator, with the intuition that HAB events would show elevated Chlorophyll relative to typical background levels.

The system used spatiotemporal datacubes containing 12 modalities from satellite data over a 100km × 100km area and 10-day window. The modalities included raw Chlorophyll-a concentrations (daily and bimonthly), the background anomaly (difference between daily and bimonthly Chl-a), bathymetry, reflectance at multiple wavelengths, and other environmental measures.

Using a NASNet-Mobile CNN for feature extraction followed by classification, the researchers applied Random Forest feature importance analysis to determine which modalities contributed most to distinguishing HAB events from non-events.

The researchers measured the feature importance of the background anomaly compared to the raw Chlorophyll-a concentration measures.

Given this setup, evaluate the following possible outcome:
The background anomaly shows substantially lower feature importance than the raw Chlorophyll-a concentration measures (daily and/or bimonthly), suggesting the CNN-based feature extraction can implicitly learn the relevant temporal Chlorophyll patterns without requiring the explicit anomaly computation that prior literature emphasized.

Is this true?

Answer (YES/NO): YES